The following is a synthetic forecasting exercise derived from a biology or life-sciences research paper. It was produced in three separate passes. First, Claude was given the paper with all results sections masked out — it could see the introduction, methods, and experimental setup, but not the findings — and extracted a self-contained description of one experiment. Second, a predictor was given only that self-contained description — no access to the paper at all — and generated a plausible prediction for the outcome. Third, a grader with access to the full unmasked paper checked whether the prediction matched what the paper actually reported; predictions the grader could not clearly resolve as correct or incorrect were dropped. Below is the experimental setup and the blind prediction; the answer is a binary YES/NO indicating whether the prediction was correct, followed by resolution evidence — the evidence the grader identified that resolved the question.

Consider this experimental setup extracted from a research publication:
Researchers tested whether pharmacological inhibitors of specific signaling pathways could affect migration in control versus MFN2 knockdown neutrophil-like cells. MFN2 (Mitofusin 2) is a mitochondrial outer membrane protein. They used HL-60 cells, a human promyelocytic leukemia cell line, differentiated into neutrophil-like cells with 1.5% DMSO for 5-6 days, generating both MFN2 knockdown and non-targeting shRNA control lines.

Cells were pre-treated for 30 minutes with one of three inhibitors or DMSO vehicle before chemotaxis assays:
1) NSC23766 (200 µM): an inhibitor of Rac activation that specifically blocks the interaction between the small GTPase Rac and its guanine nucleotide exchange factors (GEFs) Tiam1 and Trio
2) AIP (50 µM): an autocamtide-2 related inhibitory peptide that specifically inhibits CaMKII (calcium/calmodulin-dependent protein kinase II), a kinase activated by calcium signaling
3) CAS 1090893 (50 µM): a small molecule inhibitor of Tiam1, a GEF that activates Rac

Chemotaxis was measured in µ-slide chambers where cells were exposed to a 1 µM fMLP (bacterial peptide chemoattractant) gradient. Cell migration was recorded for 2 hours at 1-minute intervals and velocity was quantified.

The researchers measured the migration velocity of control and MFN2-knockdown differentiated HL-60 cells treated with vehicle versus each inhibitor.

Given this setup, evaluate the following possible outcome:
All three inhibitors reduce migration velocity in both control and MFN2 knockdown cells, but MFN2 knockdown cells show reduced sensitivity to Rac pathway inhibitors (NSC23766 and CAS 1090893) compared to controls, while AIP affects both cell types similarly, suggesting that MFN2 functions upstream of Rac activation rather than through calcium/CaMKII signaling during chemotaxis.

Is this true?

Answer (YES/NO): NO